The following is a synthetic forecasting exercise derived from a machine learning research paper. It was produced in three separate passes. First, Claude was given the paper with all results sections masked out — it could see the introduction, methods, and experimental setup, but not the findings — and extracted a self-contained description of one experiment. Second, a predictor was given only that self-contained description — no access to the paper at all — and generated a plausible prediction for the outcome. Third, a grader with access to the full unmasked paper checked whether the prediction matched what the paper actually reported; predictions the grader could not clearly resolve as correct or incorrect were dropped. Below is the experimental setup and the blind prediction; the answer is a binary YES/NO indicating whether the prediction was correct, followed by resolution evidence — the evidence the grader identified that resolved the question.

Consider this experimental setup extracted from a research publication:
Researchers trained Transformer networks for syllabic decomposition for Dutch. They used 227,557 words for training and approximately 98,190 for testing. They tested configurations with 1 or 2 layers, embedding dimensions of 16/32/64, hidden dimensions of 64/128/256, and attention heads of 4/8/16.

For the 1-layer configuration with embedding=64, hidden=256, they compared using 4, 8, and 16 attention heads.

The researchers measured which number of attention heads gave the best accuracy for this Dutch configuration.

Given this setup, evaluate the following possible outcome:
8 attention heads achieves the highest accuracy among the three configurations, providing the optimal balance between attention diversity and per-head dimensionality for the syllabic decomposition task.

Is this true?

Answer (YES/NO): YES